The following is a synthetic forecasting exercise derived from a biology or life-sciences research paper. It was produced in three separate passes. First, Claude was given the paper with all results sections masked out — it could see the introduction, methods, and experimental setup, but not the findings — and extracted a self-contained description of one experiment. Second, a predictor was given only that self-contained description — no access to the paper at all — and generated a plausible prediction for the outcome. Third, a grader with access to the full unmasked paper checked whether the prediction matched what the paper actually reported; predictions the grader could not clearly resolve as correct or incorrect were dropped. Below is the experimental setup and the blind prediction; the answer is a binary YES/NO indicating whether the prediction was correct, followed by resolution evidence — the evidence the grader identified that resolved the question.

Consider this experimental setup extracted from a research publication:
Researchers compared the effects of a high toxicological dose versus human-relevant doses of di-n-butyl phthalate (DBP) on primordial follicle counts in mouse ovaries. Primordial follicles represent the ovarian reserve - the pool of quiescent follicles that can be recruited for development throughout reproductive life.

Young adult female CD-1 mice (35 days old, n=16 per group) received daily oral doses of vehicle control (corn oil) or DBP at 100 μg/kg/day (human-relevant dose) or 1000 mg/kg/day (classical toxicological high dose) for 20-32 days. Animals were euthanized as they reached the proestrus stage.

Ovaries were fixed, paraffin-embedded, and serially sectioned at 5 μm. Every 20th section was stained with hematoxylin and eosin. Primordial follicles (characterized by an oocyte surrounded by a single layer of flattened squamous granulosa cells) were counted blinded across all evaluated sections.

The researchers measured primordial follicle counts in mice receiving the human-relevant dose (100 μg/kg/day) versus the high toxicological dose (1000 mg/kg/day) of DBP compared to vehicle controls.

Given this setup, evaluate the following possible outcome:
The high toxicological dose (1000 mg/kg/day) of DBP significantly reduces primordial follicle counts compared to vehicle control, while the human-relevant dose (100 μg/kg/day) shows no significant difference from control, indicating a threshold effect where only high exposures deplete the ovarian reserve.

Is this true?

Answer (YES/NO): NO